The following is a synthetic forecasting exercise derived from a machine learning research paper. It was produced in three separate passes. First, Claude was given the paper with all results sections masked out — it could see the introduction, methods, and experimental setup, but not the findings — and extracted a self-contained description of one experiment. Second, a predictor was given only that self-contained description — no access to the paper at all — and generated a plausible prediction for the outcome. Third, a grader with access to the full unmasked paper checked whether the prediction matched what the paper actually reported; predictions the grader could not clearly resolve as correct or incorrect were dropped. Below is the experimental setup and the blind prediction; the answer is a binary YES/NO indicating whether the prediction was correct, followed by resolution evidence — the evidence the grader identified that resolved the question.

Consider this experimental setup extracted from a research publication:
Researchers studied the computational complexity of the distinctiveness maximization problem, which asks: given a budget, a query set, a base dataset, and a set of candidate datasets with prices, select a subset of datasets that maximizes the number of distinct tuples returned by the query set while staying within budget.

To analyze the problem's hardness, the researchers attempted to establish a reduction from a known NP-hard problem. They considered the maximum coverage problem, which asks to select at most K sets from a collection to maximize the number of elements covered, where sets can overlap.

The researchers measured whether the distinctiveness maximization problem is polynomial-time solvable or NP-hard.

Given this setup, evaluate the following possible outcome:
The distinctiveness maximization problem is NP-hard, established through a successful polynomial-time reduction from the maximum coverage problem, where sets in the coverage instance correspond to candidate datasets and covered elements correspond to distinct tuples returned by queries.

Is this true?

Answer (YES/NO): YES